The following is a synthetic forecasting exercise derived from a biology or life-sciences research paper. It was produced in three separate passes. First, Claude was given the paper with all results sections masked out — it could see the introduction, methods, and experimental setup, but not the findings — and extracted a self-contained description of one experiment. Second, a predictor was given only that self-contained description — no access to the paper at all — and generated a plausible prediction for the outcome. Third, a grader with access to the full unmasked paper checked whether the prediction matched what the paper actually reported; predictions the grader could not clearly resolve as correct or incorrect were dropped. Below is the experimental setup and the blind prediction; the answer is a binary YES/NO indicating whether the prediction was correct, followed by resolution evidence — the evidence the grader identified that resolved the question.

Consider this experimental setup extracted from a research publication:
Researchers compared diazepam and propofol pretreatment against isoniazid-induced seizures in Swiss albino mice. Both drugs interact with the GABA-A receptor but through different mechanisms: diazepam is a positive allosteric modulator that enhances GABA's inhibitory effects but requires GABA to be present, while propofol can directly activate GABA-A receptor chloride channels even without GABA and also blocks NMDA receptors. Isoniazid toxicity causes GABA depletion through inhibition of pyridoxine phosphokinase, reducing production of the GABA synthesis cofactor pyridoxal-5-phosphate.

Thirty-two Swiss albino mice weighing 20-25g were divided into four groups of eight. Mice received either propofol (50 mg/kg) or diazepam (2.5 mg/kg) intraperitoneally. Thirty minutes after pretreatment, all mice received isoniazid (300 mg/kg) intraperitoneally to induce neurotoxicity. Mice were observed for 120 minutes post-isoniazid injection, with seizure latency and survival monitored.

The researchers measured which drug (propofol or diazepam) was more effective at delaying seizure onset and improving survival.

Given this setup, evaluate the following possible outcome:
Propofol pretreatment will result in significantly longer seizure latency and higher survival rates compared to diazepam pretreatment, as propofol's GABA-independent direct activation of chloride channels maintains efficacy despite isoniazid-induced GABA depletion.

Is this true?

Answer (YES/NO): NO